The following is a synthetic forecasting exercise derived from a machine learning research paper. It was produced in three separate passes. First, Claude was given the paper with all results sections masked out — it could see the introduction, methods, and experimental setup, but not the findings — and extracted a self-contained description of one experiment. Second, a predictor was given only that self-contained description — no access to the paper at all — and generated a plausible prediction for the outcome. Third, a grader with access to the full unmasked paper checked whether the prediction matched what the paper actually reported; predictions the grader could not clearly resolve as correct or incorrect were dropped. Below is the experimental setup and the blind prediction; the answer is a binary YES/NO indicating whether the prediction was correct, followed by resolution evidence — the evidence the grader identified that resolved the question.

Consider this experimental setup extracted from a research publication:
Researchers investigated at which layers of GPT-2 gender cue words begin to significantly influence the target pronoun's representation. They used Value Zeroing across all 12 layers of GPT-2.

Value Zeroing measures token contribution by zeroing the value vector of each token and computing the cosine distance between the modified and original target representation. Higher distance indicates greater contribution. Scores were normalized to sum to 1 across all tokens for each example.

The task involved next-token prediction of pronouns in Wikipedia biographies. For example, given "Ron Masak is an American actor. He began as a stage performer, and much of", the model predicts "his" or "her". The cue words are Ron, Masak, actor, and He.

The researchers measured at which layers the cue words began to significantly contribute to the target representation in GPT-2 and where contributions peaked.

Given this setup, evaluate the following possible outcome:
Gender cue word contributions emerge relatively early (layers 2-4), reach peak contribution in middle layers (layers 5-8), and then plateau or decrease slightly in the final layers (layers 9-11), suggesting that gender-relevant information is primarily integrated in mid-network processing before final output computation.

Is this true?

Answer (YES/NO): NO